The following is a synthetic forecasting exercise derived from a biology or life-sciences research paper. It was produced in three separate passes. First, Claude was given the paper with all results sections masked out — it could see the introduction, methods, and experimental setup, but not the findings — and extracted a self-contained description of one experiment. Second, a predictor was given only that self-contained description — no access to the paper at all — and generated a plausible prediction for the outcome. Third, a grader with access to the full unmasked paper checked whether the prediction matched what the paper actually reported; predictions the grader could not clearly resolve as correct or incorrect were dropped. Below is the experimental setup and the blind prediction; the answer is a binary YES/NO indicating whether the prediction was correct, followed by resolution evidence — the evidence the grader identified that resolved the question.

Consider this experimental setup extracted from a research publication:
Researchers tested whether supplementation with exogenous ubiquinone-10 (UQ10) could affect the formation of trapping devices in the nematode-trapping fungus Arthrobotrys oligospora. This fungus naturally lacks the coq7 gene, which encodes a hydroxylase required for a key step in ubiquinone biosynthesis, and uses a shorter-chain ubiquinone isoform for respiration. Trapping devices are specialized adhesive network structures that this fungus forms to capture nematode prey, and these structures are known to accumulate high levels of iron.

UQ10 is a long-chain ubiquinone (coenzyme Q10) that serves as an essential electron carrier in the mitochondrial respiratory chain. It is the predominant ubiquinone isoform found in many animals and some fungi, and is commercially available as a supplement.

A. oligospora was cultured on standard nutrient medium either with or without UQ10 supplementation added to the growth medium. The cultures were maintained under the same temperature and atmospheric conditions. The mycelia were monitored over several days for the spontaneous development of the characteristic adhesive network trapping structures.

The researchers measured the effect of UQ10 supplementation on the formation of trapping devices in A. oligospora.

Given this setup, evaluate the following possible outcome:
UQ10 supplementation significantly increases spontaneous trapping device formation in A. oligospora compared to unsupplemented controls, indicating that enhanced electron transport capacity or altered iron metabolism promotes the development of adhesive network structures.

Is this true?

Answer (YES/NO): NO